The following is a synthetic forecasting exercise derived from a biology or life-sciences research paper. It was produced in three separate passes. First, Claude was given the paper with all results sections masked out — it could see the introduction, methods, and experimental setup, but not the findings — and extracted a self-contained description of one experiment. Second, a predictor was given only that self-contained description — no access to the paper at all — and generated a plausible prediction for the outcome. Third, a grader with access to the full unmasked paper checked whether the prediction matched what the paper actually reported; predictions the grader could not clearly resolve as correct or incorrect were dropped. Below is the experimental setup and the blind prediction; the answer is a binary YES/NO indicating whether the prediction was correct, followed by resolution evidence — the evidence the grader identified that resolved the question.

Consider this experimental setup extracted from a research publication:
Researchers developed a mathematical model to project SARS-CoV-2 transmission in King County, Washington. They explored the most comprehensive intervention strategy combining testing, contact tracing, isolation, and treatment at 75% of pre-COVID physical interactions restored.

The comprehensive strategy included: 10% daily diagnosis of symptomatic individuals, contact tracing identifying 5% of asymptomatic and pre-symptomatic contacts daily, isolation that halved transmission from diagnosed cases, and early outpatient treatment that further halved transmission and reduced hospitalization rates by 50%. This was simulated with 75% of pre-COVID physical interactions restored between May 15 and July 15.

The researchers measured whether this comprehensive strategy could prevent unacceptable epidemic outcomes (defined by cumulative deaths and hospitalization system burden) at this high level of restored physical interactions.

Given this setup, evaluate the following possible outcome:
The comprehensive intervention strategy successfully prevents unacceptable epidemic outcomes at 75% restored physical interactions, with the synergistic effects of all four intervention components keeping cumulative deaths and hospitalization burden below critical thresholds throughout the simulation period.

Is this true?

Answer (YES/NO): NO